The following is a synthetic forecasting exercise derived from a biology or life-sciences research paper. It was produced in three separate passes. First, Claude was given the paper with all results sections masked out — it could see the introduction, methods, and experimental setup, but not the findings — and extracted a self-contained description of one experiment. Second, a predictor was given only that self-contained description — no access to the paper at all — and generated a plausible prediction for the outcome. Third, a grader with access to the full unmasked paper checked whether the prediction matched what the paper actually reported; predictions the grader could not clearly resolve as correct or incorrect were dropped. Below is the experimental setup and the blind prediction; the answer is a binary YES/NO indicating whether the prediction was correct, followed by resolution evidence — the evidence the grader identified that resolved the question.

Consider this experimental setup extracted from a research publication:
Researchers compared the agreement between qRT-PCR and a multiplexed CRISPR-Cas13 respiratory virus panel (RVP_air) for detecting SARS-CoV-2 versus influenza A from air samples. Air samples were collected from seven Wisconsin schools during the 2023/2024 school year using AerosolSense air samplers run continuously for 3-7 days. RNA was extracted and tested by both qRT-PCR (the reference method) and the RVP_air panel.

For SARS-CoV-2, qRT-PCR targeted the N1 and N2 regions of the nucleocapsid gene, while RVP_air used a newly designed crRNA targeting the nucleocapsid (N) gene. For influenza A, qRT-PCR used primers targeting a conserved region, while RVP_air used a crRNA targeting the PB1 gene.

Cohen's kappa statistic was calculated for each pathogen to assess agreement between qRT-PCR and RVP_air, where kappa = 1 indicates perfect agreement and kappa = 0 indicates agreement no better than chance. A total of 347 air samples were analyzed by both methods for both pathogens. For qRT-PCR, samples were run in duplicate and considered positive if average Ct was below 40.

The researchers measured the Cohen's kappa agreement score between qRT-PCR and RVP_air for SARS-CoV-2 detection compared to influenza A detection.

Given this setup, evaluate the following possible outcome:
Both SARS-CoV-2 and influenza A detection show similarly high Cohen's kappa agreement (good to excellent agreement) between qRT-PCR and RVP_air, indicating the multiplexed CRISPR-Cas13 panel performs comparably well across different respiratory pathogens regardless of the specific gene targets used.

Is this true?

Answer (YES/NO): NO